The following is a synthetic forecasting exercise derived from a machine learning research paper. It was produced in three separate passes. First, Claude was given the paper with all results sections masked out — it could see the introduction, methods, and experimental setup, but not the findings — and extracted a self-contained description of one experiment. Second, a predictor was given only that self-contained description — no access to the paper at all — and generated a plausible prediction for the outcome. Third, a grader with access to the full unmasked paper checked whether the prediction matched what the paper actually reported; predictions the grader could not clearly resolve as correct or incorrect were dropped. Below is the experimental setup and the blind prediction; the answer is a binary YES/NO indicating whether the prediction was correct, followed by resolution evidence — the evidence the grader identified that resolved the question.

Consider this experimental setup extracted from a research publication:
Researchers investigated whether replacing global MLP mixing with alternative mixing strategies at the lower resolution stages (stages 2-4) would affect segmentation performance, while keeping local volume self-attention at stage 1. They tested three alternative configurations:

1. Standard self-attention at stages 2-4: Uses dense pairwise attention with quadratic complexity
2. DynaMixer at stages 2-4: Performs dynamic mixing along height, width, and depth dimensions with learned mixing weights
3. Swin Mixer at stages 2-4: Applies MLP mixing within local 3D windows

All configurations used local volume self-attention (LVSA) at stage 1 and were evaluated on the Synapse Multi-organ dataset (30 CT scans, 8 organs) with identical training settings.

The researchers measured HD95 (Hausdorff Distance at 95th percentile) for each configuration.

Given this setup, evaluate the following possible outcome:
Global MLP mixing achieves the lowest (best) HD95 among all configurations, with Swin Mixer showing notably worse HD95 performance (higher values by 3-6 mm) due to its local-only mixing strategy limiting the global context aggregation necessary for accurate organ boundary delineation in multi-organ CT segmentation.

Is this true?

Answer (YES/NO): YES